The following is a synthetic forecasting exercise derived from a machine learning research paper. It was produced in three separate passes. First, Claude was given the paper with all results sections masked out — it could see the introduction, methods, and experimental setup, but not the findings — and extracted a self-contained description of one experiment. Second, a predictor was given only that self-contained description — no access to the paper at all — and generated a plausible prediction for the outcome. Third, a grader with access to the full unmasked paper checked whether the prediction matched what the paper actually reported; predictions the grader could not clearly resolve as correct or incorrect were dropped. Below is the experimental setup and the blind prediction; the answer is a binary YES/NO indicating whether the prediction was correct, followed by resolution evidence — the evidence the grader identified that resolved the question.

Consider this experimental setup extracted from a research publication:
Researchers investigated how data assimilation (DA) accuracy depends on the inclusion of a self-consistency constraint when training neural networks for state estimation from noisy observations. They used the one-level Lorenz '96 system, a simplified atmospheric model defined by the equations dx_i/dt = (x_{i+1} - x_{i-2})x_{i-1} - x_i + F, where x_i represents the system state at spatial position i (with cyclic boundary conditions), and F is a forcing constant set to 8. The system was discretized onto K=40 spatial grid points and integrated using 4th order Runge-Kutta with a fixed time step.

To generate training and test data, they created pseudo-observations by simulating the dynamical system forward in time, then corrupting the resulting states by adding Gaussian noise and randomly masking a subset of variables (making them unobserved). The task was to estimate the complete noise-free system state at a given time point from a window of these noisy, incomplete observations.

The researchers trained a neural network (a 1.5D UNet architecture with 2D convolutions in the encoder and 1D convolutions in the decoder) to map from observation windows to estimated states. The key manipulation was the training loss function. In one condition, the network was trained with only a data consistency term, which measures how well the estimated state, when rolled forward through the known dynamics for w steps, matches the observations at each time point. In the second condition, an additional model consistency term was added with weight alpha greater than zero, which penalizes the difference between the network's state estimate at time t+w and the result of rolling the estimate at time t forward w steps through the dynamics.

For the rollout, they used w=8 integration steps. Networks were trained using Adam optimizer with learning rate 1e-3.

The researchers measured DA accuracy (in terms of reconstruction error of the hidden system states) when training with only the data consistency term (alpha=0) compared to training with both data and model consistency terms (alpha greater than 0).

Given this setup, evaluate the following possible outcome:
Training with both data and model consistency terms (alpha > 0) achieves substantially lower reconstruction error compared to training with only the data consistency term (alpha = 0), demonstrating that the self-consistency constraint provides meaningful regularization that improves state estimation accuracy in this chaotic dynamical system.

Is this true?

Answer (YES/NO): YES